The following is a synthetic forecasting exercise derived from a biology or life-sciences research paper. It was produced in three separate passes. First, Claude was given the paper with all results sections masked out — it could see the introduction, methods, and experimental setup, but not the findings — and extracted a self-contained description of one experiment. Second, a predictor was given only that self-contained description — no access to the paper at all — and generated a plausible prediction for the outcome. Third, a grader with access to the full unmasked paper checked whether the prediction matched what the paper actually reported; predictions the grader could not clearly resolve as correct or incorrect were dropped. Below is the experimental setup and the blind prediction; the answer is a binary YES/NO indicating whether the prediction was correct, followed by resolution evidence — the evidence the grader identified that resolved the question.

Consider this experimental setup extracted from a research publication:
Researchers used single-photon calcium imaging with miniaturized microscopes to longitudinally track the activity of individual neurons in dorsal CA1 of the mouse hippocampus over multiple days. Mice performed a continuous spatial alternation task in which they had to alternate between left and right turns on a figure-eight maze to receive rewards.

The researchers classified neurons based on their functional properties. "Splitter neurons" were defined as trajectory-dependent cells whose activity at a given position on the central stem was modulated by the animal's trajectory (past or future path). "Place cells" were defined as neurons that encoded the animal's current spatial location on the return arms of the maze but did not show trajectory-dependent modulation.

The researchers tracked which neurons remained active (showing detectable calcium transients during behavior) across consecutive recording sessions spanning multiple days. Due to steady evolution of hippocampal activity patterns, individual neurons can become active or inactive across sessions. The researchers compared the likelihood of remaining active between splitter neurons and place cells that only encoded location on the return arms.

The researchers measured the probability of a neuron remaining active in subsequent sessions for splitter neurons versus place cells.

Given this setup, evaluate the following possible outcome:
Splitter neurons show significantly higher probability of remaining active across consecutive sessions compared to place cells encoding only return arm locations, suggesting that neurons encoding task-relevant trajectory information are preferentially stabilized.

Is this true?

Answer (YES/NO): YES